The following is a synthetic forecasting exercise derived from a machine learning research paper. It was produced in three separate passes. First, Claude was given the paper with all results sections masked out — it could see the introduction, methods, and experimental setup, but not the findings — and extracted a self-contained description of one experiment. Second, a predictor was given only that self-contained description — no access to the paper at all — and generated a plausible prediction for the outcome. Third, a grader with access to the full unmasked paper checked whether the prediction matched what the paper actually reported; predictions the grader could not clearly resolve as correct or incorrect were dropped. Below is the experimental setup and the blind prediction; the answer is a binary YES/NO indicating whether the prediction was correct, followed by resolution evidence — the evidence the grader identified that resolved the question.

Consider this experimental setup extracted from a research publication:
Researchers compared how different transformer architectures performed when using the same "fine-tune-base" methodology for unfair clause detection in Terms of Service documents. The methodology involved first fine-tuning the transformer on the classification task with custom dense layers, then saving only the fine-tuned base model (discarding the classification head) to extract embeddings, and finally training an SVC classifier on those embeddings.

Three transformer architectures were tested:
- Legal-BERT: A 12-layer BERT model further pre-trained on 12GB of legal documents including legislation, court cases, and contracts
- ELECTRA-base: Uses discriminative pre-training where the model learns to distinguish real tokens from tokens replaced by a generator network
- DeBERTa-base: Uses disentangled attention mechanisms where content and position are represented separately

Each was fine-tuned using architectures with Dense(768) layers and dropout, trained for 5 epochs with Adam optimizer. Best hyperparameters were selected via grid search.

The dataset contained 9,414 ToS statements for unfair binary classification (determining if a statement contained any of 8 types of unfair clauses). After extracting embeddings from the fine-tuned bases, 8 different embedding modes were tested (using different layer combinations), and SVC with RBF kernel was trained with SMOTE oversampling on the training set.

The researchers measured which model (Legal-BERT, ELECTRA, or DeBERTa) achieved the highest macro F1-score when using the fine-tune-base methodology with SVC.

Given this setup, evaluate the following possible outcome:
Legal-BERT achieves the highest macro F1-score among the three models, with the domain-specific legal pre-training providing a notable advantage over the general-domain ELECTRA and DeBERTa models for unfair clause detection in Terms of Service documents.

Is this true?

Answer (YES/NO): NO